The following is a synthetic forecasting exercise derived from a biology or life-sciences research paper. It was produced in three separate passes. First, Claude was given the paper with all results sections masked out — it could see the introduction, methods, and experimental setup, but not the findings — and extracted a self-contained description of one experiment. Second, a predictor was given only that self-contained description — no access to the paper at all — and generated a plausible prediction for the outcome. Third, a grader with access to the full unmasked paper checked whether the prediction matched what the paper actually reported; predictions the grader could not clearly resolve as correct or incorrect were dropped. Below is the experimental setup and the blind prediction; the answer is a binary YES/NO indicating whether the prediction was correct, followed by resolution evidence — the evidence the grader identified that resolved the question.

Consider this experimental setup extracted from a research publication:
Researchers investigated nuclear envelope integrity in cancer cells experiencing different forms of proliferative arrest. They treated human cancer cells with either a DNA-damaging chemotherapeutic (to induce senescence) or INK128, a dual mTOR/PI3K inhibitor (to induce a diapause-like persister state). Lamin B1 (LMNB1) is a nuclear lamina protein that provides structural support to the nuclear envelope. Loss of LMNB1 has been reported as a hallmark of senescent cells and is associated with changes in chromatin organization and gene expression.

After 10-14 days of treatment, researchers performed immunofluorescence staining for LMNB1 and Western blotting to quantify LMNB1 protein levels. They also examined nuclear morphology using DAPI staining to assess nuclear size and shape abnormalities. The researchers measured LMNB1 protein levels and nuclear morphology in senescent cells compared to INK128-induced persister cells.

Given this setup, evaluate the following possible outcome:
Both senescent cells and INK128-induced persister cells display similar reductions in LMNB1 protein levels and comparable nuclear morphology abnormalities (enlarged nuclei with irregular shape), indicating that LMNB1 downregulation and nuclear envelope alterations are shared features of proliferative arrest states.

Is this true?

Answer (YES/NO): NO